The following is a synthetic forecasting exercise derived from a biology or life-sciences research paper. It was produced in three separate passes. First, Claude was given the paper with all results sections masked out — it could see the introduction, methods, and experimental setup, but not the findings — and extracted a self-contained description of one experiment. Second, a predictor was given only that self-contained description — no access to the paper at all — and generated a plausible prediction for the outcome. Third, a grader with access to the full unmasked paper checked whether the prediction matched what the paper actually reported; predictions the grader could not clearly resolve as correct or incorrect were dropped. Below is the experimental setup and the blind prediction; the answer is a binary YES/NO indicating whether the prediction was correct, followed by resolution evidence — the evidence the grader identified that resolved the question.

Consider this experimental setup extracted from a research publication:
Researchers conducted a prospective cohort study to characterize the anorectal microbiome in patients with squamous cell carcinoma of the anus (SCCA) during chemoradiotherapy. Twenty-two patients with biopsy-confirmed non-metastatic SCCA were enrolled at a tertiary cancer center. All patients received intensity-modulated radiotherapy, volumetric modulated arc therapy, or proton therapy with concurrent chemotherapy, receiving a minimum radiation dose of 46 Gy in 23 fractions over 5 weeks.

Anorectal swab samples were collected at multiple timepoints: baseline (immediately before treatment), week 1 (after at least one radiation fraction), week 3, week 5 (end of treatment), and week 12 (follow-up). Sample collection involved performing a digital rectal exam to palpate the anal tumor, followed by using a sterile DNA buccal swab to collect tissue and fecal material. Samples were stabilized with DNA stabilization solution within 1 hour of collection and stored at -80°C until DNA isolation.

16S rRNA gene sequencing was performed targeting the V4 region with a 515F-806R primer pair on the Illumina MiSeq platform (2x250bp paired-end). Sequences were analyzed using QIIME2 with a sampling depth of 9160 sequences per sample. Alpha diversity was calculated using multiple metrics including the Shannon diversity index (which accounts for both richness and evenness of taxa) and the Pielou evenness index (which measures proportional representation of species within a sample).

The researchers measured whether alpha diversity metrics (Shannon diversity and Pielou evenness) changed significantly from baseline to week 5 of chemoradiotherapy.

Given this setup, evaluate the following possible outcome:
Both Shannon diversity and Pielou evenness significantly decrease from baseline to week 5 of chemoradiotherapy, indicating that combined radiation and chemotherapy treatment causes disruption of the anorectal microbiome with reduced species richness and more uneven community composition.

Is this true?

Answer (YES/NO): NO